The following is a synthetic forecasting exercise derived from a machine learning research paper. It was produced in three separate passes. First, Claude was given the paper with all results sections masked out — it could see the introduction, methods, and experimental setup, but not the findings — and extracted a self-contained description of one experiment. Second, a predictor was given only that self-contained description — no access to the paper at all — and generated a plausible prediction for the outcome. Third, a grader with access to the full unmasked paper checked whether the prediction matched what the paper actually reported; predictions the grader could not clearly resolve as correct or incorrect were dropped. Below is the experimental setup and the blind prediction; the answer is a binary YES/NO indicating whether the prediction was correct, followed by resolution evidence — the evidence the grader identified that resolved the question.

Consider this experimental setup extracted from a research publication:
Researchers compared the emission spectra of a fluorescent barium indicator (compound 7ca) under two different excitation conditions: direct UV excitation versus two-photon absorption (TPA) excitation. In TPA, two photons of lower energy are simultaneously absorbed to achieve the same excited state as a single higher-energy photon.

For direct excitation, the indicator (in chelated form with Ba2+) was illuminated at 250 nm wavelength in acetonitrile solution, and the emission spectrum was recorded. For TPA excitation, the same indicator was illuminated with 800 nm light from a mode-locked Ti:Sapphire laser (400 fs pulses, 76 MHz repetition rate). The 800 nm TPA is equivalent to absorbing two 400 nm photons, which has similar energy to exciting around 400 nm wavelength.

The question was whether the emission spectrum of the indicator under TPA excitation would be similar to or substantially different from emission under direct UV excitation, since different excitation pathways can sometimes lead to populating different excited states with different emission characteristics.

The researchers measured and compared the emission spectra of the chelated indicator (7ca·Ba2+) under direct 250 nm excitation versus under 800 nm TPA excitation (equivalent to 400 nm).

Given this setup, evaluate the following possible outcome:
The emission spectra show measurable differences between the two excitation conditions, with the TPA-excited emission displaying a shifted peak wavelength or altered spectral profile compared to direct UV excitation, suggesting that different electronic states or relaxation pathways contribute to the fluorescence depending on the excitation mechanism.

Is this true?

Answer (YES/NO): NO